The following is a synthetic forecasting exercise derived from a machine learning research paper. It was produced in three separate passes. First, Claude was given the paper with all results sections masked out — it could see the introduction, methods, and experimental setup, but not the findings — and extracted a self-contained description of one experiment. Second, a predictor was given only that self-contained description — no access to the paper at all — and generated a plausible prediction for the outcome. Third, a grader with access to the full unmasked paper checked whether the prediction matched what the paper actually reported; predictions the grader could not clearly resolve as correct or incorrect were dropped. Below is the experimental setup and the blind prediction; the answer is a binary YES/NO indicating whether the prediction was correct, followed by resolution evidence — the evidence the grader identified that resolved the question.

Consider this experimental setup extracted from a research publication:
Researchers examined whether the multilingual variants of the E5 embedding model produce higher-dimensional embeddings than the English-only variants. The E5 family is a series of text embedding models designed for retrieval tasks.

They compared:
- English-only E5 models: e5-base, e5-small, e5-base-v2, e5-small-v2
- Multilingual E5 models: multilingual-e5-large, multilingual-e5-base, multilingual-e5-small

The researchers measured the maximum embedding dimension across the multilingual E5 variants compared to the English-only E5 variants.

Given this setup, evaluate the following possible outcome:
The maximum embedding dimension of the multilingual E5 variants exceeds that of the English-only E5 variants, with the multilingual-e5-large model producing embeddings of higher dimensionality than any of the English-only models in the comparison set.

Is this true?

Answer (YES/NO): YES